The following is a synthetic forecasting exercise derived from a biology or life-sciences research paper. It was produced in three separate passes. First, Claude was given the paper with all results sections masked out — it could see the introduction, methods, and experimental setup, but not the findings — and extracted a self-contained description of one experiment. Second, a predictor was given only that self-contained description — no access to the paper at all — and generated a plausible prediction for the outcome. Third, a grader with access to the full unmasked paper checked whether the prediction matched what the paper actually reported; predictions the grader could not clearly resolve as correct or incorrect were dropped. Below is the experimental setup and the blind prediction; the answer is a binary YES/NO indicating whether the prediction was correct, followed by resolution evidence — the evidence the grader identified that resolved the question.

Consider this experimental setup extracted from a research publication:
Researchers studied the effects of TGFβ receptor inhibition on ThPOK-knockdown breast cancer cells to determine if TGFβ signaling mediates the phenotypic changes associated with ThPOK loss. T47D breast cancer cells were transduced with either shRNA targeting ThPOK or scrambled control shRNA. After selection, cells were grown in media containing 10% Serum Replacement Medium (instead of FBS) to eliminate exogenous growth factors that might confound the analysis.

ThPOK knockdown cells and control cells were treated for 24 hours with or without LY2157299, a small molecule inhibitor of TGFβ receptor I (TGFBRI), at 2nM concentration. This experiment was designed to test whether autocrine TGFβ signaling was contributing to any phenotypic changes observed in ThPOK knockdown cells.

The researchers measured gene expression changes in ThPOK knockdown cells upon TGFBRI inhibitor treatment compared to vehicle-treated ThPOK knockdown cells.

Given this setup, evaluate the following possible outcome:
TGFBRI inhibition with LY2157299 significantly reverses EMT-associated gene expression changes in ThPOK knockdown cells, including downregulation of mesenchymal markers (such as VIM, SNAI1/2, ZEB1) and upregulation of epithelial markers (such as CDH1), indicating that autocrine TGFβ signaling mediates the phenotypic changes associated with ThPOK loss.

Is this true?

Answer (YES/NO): NO